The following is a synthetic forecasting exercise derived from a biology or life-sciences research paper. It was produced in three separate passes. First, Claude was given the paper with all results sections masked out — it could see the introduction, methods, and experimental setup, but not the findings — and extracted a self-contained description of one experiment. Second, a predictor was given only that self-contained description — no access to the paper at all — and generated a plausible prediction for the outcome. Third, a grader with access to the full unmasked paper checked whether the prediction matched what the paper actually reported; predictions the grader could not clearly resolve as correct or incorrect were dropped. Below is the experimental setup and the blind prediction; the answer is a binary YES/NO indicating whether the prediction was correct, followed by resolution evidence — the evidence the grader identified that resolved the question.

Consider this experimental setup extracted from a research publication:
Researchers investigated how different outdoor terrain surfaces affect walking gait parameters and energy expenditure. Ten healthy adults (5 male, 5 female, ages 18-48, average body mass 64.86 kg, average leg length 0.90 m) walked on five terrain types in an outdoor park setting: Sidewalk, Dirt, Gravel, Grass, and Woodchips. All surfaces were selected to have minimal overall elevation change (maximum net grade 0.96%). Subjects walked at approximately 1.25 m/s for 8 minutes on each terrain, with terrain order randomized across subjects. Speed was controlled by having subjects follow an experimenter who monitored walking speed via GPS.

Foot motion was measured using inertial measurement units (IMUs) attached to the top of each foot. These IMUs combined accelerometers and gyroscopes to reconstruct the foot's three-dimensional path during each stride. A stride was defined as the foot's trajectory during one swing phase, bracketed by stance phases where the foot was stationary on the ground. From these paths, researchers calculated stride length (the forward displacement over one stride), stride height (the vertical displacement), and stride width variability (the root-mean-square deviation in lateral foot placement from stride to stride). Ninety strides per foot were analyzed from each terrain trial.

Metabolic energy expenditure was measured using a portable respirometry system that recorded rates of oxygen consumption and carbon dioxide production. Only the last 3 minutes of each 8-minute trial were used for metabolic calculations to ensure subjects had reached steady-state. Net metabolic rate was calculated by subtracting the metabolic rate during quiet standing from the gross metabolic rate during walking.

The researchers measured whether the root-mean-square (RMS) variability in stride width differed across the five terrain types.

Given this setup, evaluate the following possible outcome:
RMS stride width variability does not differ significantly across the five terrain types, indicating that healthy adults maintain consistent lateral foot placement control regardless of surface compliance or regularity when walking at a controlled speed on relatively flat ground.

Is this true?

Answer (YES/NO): NO